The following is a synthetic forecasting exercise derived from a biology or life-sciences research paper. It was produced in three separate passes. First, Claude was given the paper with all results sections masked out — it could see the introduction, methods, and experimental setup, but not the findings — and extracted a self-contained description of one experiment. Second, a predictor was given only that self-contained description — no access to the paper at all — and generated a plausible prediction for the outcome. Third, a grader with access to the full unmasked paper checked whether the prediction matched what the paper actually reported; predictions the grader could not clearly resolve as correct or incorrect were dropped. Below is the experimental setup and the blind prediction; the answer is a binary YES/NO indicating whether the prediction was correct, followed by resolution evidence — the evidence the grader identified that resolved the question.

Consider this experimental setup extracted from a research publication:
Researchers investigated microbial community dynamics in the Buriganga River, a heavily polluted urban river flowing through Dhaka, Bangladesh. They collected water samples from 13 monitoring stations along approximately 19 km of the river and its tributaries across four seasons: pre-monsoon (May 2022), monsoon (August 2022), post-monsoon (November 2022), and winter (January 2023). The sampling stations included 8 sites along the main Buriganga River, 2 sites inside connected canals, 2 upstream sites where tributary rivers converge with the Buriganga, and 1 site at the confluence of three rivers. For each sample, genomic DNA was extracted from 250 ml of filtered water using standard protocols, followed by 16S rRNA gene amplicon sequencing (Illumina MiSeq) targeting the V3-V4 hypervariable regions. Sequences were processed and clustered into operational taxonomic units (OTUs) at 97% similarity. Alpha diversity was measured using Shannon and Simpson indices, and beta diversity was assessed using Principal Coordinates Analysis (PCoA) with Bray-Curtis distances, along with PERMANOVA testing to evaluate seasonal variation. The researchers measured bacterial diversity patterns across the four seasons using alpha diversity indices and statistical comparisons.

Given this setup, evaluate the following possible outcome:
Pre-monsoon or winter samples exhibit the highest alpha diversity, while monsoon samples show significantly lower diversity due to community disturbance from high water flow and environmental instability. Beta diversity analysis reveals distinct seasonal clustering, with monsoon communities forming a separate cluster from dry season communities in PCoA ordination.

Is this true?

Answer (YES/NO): NO